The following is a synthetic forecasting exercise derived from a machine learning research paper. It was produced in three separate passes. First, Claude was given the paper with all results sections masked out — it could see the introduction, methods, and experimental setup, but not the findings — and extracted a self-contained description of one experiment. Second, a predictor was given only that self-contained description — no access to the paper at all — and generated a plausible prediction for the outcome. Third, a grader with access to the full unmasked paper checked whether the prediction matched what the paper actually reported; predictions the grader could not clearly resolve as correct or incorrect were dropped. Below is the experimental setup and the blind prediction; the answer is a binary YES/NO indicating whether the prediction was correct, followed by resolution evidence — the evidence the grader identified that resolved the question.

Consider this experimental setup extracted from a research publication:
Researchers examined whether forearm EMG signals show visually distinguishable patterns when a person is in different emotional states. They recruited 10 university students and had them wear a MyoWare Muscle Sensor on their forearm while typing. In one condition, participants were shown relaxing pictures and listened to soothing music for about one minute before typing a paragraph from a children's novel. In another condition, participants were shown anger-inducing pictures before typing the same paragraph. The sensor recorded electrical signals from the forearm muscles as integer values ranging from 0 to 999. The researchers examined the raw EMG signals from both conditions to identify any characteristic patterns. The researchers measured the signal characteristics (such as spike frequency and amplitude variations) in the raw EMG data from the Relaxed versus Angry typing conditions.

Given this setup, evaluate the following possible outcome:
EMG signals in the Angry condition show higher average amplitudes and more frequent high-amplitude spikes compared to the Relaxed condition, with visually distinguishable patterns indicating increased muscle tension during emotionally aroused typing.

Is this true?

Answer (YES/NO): YES